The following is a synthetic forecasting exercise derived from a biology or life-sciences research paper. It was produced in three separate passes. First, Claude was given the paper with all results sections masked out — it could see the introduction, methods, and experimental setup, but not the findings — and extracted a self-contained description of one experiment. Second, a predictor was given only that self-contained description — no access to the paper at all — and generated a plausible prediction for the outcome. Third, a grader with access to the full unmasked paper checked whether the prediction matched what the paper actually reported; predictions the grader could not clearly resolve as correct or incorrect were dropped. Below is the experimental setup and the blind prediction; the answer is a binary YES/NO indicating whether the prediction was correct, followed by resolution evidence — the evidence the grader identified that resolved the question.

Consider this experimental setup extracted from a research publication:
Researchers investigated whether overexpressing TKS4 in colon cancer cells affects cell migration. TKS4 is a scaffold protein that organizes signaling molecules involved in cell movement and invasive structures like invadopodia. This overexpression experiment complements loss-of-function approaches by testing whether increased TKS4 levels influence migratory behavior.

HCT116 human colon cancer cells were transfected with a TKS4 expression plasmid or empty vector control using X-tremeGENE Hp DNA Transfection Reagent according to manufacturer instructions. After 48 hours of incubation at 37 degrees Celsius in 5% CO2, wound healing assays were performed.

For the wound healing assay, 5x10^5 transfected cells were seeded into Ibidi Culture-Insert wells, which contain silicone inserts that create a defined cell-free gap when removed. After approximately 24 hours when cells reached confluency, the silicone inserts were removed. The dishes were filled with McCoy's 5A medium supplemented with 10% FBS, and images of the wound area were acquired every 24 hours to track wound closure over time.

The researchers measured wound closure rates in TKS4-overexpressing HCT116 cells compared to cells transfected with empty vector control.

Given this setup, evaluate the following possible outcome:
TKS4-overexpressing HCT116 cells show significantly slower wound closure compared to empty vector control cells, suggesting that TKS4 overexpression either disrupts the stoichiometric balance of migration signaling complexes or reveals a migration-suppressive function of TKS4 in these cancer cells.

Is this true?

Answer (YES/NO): YES